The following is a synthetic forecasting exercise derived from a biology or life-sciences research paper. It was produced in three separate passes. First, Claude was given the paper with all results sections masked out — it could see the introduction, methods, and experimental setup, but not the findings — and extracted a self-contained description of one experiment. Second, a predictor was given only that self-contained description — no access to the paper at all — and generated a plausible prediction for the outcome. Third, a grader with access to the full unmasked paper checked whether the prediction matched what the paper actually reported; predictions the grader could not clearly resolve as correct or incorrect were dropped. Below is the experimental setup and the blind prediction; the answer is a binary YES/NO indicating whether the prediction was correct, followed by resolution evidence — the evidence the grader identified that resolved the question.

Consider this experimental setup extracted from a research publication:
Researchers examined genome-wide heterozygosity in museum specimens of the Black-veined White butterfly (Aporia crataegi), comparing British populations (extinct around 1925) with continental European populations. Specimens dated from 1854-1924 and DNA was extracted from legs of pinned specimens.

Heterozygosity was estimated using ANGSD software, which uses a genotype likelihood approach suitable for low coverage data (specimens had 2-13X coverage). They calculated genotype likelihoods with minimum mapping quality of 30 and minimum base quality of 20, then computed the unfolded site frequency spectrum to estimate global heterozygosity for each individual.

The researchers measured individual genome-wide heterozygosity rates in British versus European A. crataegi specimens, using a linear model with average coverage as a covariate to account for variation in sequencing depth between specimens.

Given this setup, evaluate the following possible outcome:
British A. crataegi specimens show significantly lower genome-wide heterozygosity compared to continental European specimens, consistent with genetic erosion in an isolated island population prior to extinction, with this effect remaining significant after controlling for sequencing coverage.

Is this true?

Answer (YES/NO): YES